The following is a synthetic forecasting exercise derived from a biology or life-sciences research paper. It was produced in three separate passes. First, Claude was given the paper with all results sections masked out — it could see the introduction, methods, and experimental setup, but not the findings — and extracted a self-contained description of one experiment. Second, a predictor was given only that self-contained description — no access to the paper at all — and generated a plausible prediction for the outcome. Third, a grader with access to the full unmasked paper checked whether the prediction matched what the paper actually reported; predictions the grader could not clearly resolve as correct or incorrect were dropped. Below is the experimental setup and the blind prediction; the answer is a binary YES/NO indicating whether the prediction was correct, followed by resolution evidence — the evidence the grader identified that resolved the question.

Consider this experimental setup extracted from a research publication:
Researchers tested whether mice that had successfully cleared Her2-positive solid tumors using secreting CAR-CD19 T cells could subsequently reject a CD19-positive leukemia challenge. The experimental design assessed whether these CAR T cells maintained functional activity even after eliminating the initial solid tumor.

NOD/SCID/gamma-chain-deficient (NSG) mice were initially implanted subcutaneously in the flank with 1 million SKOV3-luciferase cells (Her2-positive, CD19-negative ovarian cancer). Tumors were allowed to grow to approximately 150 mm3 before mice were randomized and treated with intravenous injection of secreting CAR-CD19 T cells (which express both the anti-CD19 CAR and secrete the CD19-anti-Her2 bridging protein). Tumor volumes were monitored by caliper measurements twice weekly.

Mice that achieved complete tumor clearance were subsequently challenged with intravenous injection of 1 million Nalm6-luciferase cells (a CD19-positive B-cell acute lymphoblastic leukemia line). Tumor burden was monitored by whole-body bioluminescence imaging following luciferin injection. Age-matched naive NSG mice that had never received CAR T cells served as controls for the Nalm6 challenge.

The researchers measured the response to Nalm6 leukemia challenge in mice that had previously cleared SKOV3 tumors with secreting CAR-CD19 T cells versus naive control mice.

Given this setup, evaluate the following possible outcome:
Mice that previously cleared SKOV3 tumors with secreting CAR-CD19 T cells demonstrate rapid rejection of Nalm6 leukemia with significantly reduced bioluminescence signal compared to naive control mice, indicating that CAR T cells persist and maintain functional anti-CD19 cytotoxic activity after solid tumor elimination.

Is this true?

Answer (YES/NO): YES